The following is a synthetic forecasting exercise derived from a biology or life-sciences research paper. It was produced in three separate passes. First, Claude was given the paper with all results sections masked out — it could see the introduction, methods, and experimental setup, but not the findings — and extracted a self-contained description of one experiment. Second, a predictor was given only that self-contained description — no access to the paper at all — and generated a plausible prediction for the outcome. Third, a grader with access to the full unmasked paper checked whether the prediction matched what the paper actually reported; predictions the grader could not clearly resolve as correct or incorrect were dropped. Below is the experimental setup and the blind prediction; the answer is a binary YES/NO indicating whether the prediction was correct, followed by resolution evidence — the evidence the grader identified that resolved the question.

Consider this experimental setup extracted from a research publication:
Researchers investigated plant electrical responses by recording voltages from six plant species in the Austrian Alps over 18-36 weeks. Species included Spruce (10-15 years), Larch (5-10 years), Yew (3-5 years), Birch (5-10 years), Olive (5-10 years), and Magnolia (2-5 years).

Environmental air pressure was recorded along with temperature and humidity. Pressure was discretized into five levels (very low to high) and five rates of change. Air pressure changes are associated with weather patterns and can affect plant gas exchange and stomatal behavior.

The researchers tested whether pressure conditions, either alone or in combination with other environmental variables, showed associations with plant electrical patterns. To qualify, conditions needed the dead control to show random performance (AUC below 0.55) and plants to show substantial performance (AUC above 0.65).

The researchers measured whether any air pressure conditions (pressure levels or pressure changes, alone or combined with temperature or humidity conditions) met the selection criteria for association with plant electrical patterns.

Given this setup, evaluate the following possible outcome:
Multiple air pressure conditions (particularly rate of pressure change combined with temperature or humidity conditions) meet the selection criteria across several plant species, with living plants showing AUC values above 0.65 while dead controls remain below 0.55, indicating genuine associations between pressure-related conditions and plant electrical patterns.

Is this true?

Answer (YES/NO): NO